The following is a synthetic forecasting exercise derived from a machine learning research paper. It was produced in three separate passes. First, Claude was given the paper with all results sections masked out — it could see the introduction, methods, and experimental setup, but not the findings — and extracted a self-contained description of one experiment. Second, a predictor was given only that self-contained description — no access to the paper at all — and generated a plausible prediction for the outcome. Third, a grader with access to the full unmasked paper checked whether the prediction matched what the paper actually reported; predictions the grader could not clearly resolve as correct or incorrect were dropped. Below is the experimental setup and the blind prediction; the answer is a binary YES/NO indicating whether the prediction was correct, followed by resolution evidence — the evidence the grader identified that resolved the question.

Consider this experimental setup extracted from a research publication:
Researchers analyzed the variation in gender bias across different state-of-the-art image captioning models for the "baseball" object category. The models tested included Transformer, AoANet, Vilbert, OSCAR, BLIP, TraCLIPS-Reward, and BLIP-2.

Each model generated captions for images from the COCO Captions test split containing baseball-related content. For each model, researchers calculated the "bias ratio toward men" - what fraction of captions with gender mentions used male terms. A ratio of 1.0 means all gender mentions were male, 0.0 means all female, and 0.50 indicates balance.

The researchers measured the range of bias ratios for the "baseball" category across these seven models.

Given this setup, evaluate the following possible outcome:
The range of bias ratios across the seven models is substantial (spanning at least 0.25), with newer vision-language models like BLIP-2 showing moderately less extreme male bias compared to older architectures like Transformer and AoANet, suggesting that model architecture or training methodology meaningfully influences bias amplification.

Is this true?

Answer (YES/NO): NO